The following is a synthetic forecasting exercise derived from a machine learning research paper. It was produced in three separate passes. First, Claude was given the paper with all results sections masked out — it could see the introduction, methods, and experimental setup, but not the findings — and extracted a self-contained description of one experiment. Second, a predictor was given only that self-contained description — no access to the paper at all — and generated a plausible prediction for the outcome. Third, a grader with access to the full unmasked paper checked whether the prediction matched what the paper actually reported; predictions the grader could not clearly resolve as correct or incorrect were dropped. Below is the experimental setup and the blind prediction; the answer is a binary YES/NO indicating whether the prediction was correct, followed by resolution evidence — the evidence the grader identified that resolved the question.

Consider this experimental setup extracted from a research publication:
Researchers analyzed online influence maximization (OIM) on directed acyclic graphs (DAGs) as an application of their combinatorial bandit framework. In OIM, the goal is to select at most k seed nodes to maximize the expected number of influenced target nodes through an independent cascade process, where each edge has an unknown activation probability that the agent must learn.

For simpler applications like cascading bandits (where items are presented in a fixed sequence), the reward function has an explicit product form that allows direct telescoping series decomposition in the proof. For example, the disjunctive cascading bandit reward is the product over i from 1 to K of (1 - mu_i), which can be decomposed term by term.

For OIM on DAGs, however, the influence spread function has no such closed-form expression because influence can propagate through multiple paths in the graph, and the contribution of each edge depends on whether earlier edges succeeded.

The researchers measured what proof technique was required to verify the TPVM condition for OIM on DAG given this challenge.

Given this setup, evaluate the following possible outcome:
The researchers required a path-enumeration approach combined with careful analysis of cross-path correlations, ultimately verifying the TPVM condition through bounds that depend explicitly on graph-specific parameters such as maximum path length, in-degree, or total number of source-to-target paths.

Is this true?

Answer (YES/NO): NO